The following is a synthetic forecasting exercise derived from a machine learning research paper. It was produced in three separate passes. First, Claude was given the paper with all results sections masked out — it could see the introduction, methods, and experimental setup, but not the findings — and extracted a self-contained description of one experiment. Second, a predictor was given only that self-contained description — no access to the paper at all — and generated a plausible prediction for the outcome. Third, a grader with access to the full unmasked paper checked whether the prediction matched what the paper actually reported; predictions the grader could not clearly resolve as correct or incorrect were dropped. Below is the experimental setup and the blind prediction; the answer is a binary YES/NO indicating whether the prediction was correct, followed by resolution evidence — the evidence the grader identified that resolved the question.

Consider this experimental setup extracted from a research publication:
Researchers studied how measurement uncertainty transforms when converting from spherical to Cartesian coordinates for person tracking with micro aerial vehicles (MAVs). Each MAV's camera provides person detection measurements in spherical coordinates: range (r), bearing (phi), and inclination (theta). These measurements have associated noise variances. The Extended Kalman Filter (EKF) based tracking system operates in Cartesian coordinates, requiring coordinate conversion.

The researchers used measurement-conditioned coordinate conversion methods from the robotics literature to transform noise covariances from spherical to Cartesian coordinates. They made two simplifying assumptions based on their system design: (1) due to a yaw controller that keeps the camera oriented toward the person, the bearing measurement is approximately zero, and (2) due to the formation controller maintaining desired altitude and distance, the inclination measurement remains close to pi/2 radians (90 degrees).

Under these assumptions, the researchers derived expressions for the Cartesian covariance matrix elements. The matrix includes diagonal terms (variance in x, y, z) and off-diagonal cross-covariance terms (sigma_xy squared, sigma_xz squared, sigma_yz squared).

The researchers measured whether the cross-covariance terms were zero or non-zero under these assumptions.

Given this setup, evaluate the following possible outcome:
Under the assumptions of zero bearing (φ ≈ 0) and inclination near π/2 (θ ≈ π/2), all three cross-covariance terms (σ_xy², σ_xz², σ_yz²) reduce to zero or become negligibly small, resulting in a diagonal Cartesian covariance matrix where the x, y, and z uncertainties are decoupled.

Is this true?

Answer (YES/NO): YES